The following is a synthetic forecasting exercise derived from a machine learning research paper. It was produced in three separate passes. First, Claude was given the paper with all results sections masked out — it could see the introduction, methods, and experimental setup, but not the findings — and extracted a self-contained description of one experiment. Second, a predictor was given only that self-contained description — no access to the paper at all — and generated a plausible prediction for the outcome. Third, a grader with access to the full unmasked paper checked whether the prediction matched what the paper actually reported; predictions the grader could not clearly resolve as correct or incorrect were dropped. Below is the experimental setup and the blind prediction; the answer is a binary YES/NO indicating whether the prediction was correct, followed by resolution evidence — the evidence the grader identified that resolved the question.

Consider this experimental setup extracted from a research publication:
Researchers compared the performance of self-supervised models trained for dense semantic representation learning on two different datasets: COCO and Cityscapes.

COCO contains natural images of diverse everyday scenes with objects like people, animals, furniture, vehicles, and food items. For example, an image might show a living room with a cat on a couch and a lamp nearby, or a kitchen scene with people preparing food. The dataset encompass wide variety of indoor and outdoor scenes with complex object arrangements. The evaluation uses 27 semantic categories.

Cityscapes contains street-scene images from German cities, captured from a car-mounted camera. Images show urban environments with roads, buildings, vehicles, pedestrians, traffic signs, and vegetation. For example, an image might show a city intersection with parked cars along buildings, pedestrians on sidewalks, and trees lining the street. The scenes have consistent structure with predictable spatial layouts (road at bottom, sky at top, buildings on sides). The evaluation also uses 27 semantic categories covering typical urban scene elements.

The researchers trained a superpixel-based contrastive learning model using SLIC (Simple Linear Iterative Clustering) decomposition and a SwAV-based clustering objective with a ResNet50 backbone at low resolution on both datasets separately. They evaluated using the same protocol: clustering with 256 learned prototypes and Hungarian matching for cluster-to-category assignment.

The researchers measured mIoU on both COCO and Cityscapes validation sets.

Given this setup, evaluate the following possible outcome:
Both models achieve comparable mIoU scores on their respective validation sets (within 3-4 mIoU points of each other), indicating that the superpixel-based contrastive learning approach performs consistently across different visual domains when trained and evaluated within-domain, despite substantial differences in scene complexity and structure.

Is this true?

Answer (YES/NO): YES